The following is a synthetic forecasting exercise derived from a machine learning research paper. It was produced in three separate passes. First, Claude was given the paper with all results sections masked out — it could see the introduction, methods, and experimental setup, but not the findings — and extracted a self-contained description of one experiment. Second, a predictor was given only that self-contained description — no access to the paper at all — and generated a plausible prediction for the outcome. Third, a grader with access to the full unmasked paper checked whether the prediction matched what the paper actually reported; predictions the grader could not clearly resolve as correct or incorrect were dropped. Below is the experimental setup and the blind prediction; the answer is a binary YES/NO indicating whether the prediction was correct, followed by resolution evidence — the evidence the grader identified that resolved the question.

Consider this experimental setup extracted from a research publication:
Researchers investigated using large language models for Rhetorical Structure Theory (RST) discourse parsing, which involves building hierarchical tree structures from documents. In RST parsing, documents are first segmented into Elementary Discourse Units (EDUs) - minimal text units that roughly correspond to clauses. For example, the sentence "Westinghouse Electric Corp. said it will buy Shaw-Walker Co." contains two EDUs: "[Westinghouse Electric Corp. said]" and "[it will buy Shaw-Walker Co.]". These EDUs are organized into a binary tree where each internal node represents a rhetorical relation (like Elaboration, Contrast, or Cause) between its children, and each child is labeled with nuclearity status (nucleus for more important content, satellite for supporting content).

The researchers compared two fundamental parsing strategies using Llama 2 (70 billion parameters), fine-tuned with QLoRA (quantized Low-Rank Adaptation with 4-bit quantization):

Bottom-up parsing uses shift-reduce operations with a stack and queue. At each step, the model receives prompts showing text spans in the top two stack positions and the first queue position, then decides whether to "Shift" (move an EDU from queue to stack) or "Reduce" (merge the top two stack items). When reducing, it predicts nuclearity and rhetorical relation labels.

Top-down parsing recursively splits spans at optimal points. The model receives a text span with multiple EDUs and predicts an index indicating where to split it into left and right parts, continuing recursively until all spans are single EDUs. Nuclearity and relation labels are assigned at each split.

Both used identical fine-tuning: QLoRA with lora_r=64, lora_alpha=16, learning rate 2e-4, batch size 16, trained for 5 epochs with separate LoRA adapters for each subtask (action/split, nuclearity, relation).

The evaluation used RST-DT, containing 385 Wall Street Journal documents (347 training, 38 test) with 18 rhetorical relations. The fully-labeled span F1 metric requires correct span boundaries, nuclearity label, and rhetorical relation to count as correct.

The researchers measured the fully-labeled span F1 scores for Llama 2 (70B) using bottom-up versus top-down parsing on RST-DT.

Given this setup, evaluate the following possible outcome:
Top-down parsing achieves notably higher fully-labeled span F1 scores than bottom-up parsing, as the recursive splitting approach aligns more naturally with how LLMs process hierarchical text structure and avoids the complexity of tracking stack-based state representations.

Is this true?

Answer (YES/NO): NO